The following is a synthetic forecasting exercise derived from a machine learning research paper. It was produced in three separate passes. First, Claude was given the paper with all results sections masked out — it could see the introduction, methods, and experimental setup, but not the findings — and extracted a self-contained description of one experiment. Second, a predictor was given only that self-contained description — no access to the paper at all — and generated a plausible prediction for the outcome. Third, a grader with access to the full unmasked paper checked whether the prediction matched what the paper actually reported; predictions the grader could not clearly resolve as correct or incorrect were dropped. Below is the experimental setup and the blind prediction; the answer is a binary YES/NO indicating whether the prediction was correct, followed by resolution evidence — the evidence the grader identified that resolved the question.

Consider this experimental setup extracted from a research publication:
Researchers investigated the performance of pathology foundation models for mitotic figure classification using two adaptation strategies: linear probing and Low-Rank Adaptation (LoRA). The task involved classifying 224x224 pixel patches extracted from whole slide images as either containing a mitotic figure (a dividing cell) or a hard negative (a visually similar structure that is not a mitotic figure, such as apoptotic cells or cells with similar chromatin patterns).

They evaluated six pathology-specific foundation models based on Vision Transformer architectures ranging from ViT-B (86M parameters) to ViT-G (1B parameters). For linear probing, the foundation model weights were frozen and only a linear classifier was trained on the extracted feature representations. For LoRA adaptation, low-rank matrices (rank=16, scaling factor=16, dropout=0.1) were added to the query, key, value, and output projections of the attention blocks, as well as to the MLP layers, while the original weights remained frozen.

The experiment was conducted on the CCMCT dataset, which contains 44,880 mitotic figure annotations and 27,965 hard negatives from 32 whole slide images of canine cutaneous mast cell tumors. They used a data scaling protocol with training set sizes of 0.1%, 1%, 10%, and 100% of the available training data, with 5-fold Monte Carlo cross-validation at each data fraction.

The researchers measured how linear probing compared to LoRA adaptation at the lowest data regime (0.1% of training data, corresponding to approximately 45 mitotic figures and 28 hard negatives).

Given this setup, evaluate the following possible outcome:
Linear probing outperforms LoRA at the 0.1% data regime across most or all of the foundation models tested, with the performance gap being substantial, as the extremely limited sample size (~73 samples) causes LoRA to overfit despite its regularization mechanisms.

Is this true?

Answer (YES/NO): NO